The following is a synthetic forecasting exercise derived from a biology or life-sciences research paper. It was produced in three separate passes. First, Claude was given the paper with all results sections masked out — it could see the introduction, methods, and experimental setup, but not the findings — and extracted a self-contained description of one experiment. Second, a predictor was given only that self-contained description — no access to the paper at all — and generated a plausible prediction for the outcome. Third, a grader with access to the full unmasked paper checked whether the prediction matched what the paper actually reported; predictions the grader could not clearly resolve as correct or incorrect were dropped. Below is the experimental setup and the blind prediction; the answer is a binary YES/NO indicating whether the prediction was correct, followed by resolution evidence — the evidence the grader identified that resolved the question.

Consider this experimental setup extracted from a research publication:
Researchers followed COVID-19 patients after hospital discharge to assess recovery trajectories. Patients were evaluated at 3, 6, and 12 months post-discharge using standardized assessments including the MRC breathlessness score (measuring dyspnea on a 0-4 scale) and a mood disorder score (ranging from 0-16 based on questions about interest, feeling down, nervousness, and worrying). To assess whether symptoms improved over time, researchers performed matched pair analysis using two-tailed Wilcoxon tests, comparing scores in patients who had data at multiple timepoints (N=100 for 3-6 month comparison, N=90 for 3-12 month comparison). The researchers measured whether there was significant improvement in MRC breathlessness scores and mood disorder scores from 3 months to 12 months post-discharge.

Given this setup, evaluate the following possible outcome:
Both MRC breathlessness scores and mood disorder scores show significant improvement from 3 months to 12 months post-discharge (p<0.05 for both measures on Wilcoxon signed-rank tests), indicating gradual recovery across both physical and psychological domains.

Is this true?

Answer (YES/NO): NO